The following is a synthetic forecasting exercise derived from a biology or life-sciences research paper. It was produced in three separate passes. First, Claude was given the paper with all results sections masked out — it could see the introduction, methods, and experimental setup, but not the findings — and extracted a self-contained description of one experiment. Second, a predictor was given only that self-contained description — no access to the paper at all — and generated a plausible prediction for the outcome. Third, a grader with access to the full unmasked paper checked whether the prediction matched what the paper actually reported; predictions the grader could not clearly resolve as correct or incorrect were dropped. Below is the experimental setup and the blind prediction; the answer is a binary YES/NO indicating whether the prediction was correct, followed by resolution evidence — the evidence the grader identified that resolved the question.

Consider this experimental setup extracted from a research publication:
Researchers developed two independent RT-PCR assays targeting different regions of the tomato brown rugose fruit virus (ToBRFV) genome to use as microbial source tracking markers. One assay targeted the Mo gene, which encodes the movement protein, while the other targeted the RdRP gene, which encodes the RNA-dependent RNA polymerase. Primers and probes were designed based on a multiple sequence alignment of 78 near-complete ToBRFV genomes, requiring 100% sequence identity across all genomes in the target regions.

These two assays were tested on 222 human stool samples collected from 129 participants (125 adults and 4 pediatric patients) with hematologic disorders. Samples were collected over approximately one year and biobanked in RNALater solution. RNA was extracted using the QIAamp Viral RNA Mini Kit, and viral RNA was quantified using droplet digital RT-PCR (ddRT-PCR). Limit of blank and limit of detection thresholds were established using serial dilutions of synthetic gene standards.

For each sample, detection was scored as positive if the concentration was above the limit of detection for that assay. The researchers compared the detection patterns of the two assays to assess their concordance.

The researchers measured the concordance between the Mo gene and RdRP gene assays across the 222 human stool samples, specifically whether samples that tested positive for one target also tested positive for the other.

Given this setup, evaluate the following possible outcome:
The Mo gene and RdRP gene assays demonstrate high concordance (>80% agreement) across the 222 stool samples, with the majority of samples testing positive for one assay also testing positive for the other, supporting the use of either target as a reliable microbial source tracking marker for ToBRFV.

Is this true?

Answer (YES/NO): YES